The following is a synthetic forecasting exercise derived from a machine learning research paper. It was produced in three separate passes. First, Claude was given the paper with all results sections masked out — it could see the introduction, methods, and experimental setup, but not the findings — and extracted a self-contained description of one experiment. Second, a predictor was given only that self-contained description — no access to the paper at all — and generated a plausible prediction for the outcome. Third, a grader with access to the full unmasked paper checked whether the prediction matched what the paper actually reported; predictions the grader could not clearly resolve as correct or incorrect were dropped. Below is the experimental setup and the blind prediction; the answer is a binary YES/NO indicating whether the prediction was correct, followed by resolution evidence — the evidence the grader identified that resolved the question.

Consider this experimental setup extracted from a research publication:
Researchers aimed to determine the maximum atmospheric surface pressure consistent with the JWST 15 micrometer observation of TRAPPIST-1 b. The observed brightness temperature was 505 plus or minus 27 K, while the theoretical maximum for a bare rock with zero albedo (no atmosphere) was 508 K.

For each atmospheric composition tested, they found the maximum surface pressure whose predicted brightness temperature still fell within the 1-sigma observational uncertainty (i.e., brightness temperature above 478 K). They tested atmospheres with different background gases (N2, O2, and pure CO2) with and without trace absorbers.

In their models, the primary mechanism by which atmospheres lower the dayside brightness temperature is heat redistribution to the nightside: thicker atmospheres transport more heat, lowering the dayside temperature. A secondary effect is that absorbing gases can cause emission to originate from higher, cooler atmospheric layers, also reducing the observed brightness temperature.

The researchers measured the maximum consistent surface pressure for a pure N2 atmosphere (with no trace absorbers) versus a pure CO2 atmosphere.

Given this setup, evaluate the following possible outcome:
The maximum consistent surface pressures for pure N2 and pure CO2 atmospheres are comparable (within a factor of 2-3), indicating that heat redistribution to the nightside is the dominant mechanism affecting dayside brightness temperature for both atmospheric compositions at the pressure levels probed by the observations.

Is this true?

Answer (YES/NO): NO